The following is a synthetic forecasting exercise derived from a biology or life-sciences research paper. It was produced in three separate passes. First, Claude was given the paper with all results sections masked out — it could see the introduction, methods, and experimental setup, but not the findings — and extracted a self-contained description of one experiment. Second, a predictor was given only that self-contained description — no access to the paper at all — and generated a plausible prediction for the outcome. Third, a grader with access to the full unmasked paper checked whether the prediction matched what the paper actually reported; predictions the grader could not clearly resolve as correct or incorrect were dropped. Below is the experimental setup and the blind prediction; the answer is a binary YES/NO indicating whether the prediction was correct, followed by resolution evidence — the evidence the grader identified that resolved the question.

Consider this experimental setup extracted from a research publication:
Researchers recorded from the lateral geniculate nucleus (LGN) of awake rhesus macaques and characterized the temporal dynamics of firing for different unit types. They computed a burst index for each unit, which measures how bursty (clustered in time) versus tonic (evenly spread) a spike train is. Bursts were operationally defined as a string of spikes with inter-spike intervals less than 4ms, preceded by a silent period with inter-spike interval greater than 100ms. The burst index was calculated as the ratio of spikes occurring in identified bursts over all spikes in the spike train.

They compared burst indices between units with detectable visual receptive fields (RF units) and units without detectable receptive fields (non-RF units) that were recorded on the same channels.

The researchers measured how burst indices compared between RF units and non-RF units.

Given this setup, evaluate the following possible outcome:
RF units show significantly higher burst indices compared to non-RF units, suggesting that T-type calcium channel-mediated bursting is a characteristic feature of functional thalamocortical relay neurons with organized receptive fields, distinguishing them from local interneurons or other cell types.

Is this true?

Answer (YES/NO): YES